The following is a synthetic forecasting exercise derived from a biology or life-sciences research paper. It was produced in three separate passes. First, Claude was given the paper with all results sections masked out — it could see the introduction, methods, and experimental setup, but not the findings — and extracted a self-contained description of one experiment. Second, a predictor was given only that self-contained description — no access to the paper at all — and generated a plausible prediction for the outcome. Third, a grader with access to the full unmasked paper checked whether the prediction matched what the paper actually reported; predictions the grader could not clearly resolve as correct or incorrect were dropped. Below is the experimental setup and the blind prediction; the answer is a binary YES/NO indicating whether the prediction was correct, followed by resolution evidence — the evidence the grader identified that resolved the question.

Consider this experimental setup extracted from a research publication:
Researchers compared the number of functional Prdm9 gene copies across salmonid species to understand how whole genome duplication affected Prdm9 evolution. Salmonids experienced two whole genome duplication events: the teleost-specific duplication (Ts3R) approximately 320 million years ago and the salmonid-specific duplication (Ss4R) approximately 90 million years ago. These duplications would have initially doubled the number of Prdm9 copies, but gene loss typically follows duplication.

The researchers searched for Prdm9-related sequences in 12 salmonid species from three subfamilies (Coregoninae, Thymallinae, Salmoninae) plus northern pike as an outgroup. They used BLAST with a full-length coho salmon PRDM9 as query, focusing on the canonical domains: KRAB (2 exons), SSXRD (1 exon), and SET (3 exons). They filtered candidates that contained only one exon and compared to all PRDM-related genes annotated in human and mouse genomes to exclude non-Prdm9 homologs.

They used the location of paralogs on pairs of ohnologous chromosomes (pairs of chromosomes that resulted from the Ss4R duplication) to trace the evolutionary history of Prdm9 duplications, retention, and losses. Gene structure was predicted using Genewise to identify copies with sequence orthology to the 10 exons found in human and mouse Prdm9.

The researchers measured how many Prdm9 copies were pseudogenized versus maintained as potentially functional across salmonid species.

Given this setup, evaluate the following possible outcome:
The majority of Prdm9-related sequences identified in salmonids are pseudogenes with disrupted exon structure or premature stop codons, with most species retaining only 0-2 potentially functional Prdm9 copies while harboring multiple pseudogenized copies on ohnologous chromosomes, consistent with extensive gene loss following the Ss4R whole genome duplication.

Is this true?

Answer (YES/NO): NO